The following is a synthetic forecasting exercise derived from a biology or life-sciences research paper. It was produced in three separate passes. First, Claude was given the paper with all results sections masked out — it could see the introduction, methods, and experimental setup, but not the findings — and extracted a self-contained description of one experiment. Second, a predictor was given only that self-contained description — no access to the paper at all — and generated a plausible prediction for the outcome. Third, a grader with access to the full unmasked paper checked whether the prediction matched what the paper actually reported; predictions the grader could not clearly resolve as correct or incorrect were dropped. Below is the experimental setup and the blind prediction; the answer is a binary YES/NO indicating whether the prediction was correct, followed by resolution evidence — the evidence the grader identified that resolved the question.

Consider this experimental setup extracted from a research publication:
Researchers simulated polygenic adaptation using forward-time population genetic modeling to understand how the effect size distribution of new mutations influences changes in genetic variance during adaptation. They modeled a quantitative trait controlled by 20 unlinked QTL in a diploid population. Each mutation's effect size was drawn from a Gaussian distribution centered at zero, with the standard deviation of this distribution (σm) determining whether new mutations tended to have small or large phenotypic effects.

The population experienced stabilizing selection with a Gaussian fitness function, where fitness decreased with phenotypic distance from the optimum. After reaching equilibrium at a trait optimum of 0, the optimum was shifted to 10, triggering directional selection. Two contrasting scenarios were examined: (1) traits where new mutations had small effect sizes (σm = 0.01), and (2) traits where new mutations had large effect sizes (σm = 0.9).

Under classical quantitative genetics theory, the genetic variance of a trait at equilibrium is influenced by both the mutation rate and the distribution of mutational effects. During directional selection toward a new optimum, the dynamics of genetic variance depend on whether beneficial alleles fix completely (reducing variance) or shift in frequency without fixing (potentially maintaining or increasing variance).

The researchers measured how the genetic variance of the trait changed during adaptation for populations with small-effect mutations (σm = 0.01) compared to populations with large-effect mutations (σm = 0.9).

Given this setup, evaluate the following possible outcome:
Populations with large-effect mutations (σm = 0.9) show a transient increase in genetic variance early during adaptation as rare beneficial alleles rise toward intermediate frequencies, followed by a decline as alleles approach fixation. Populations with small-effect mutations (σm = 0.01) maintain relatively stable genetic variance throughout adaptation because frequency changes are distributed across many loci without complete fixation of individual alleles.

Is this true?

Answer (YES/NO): NO